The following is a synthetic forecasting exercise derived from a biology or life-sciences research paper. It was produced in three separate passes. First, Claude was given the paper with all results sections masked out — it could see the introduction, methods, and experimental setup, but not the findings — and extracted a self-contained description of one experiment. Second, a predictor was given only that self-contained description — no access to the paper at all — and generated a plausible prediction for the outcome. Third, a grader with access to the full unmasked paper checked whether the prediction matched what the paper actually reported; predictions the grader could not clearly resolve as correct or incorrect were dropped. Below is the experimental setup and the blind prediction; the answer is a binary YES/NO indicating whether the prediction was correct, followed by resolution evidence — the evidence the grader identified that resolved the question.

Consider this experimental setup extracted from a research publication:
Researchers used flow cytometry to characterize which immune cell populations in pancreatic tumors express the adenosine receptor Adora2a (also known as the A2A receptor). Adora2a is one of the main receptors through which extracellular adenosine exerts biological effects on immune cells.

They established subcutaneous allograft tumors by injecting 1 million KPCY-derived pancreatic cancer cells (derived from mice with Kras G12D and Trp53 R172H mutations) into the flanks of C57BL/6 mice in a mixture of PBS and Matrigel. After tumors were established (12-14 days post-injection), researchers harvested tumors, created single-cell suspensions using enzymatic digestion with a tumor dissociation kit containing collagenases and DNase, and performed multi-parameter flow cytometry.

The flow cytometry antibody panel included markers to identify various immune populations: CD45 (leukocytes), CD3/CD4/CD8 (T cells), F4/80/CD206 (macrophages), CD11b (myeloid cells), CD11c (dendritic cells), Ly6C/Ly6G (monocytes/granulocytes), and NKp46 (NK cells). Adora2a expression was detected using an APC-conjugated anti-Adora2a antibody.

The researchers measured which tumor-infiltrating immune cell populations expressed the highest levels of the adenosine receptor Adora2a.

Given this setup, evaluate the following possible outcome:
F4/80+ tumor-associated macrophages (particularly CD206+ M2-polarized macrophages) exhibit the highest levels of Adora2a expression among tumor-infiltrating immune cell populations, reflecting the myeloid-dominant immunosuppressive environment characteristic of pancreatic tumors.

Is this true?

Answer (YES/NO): YES